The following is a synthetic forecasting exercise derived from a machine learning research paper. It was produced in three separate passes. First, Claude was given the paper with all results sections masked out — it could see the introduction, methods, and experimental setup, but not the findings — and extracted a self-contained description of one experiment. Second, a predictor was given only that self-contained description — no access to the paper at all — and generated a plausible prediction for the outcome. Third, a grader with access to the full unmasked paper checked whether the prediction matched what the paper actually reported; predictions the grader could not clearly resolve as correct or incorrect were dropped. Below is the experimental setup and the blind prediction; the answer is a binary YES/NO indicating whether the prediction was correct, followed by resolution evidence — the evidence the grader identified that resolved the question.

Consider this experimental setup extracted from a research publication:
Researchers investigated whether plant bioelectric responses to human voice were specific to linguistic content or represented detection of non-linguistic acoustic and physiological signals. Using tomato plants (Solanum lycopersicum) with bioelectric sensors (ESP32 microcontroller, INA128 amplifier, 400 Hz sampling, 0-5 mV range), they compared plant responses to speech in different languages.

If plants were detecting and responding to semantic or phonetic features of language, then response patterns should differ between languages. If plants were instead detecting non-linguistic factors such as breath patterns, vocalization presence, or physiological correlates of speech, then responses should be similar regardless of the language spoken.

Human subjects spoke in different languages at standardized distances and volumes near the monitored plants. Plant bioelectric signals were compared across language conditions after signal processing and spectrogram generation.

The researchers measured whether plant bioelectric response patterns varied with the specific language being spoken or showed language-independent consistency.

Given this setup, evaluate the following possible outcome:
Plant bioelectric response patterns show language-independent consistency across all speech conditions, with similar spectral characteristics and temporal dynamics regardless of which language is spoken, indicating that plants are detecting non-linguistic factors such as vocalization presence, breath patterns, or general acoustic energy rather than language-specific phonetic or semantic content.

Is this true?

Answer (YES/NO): YES